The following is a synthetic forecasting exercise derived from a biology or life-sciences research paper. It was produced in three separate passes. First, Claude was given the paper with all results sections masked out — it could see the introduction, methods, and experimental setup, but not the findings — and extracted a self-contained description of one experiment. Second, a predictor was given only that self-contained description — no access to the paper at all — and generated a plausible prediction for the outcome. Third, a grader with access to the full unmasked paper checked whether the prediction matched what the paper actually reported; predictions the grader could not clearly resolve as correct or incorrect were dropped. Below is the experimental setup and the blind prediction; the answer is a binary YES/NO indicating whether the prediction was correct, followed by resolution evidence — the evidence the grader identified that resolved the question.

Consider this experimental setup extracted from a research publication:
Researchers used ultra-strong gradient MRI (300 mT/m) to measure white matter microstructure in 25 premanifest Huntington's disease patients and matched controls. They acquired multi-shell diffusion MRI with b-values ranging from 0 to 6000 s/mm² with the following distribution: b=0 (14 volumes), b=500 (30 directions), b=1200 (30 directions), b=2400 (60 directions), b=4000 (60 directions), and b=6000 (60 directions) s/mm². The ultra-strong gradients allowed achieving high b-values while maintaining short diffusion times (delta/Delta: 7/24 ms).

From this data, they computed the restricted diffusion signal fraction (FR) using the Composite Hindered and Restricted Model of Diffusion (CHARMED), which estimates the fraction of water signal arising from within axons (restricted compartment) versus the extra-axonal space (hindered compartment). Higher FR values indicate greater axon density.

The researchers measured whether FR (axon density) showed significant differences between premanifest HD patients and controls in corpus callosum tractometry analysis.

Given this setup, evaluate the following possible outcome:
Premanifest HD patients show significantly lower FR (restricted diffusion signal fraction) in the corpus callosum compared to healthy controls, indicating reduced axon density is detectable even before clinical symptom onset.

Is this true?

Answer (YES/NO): NO